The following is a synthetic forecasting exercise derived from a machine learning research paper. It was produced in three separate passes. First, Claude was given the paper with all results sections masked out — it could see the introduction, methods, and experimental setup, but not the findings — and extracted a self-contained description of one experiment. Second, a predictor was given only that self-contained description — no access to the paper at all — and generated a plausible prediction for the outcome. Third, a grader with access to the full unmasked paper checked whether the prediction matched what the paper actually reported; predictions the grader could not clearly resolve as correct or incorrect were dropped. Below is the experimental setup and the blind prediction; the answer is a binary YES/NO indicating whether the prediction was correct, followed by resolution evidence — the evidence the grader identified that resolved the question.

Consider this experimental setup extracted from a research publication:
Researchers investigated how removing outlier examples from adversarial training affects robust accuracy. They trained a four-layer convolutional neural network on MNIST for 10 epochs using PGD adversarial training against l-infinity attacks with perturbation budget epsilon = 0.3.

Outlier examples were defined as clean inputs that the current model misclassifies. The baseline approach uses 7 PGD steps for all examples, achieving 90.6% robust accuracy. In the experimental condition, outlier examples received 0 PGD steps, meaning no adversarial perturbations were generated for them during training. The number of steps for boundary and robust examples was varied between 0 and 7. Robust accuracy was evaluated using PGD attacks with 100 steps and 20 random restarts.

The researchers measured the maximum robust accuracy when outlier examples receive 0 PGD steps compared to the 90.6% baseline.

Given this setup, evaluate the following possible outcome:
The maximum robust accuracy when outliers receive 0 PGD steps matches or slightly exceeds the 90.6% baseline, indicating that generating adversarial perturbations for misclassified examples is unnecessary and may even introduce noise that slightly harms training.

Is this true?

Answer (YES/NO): YES